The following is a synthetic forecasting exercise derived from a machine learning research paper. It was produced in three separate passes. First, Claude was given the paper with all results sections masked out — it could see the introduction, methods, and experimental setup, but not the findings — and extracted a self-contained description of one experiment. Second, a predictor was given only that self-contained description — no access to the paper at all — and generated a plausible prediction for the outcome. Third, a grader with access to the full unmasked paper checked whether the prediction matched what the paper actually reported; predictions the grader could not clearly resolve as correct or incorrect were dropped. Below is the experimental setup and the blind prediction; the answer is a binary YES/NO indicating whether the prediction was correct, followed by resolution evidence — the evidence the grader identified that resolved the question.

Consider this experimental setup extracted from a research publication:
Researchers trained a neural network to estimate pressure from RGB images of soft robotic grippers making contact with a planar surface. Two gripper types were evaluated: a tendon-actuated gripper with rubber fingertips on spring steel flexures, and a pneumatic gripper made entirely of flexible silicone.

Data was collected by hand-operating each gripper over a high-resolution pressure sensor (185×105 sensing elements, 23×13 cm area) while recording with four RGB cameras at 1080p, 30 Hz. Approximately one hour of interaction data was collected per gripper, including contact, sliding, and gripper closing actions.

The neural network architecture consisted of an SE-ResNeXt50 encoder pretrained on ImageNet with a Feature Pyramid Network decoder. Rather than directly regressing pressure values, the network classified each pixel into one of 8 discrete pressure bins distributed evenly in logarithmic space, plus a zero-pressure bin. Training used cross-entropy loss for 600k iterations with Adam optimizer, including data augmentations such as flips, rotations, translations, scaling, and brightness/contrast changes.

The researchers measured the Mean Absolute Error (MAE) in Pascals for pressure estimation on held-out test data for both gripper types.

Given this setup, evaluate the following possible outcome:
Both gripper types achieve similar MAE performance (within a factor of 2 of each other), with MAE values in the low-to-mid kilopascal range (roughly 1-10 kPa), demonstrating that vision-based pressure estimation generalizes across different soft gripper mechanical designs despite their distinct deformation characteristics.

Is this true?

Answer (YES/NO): NO